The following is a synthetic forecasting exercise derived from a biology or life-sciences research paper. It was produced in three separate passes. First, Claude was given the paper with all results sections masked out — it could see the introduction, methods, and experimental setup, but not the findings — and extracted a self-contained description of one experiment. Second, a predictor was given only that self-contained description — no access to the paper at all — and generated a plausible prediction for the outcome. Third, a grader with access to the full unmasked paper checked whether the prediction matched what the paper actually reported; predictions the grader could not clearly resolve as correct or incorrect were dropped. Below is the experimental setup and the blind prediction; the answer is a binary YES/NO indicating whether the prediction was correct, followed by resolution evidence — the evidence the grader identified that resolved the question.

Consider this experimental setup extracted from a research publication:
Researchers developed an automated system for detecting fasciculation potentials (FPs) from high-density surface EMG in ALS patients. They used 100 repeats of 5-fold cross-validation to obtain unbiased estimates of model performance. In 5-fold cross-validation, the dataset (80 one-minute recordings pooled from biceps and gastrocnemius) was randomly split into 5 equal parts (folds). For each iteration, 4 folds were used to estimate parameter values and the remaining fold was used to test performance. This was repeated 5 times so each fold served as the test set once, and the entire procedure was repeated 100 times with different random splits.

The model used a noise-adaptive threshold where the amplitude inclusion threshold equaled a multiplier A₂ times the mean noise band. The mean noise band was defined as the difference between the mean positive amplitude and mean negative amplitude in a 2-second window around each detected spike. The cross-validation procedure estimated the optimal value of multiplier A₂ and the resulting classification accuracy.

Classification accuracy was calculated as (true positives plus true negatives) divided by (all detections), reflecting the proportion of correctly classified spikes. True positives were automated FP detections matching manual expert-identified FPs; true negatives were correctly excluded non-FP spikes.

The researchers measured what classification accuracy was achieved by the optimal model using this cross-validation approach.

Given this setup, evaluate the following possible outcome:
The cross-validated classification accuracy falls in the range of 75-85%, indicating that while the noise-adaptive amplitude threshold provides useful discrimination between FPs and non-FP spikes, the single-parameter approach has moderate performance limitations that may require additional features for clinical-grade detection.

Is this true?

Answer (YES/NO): NO